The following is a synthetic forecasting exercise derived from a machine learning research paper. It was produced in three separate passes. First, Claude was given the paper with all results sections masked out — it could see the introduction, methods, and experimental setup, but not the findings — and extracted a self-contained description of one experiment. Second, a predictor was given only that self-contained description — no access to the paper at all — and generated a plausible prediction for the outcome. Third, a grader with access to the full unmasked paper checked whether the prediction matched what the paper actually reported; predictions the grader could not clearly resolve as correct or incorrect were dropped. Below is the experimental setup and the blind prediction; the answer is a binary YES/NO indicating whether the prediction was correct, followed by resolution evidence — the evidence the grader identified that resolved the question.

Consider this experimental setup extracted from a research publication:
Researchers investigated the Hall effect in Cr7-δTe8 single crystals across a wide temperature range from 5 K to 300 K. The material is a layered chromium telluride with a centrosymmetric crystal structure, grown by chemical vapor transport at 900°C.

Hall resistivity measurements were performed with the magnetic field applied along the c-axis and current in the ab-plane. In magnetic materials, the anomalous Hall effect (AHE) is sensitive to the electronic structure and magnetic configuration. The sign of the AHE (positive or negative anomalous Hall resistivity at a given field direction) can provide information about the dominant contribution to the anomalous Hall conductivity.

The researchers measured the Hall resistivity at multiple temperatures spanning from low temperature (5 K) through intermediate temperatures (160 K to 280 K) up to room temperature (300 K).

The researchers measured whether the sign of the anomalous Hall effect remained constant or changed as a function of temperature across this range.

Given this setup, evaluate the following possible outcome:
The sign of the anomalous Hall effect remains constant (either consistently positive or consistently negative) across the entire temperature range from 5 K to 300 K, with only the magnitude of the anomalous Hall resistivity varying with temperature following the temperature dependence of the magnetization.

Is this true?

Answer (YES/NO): NO